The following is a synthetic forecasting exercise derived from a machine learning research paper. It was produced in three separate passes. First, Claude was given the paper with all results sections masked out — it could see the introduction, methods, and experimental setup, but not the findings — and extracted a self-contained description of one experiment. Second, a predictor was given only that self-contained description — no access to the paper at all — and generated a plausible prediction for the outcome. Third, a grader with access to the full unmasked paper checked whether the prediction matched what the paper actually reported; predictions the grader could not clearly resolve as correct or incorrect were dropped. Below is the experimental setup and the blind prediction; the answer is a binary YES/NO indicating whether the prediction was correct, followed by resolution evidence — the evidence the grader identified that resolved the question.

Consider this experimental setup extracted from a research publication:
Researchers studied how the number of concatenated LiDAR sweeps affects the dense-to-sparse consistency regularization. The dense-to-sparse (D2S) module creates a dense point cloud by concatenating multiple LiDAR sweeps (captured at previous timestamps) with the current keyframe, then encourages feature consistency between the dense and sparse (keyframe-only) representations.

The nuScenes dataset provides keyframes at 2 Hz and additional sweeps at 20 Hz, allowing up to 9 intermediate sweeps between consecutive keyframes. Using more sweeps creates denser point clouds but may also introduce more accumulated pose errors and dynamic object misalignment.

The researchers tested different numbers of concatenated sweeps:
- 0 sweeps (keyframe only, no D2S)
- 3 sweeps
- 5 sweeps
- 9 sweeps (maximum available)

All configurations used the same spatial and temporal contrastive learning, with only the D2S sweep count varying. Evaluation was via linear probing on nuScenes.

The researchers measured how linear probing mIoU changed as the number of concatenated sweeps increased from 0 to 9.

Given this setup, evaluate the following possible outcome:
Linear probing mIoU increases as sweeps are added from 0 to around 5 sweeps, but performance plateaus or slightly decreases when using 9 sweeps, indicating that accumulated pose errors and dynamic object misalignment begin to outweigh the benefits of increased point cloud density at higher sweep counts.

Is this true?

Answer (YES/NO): NO